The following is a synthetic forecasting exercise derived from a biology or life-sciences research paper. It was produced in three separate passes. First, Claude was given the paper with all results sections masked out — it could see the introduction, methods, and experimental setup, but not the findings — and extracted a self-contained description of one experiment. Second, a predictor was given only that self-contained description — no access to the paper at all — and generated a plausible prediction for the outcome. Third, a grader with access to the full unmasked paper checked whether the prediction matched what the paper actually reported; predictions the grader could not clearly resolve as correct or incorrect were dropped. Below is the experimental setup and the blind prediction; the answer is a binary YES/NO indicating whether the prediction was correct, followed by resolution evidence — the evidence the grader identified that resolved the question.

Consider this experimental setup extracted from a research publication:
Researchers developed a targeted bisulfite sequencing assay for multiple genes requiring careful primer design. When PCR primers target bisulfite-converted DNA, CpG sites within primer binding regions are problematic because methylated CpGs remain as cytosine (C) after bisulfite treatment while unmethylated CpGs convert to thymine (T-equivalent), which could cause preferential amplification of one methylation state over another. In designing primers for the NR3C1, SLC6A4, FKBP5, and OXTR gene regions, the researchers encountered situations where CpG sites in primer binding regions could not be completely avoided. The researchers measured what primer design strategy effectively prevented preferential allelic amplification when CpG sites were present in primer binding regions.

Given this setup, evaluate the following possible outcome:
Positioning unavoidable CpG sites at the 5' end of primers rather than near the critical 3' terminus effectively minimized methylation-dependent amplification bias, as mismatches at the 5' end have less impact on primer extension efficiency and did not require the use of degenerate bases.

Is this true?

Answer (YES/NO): NO